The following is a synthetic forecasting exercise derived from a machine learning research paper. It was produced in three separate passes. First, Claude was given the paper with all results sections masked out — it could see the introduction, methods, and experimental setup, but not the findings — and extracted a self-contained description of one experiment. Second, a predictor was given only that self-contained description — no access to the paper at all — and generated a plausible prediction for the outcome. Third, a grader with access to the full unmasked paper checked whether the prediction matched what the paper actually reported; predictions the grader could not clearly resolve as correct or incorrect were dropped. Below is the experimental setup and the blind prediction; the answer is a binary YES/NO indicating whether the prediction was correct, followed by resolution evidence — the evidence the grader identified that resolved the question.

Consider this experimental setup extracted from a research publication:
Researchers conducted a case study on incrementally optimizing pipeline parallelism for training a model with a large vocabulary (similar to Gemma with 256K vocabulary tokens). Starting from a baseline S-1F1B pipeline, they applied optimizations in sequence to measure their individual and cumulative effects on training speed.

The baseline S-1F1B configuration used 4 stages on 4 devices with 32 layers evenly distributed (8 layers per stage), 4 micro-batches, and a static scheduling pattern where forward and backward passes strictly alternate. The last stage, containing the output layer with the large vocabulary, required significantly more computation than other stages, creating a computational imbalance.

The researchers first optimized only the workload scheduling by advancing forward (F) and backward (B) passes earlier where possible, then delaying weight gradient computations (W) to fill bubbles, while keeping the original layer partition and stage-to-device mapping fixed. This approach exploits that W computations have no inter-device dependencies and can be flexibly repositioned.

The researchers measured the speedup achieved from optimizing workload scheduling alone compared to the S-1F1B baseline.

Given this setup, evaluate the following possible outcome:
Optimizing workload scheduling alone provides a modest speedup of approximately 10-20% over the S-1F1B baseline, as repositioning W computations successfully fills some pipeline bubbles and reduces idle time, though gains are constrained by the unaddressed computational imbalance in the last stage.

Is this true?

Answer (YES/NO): NO